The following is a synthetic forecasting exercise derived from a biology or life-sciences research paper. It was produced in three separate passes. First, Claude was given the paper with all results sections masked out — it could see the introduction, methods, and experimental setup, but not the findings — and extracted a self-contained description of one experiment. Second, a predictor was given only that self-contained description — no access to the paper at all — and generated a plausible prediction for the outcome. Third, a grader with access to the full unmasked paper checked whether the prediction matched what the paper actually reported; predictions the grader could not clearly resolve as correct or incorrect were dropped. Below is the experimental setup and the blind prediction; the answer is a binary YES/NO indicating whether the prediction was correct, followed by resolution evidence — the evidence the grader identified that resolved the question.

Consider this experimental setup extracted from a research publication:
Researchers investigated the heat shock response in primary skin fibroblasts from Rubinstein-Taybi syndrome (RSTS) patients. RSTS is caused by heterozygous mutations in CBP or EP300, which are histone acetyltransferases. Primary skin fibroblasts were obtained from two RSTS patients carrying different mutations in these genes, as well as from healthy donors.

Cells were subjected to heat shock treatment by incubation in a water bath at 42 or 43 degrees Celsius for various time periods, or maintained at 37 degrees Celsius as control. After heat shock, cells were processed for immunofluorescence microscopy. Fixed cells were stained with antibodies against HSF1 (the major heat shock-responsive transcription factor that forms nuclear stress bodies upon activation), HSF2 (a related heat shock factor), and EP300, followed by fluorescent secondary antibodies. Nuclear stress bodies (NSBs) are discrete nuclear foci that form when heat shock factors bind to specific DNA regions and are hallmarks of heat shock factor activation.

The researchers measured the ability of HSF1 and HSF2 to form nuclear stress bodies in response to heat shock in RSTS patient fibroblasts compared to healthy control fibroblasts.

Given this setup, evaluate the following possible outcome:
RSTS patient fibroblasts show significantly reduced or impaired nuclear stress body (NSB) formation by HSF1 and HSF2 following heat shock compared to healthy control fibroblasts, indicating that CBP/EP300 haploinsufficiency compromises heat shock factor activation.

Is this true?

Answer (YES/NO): NO